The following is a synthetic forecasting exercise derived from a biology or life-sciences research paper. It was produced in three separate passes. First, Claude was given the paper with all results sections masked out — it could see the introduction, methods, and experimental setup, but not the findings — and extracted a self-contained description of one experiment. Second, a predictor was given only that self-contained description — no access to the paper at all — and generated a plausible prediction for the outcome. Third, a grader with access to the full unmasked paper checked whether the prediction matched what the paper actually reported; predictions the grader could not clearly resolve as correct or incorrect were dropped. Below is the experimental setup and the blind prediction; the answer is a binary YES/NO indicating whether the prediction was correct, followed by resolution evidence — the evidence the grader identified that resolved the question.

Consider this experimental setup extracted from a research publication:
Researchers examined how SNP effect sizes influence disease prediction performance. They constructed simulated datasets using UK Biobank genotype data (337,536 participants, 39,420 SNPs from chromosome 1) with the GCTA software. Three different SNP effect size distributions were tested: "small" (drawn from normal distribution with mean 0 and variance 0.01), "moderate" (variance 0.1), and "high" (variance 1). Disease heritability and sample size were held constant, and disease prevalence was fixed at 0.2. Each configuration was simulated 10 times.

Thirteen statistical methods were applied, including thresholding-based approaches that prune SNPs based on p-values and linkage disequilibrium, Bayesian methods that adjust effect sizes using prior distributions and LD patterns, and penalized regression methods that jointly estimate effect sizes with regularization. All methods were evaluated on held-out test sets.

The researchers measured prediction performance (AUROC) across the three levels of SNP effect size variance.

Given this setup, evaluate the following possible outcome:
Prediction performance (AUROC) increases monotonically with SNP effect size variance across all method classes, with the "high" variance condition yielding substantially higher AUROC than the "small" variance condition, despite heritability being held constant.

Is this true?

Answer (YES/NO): NO